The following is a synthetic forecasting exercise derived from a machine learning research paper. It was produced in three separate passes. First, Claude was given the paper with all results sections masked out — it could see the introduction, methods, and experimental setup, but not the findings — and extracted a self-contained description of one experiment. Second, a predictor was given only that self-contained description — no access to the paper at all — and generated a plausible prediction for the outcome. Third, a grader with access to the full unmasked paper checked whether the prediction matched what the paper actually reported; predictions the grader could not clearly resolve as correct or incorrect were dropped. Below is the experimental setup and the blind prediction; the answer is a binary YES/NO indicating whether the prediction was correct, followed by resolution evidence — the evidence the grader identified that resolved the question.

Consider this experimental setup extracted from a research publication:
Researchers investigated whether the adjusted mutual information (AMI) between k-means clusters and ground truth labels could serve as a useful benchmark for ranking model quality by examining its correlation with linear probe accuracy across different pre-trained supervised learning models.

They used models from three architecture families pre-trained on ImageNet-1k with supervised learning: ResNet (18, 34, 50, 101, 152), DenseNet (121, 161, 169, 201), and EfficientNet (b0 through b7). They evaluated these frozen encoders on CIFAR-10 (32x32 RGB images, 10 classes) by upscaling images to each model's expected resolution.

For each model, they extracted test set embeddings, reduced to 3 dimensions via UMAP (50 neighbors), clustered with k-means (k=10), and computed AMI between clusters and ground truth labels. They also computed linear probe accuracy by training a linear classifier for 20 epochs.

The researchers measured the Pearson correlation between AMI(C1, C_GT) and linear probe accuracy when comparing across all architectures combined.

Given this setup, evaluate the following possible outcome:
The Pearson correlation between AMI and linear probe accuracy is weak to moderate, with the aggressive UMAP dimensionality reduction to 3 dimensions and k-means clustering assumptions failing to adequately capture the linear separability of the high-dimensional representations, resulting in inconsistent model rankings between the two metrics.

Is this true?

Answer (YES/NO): YES